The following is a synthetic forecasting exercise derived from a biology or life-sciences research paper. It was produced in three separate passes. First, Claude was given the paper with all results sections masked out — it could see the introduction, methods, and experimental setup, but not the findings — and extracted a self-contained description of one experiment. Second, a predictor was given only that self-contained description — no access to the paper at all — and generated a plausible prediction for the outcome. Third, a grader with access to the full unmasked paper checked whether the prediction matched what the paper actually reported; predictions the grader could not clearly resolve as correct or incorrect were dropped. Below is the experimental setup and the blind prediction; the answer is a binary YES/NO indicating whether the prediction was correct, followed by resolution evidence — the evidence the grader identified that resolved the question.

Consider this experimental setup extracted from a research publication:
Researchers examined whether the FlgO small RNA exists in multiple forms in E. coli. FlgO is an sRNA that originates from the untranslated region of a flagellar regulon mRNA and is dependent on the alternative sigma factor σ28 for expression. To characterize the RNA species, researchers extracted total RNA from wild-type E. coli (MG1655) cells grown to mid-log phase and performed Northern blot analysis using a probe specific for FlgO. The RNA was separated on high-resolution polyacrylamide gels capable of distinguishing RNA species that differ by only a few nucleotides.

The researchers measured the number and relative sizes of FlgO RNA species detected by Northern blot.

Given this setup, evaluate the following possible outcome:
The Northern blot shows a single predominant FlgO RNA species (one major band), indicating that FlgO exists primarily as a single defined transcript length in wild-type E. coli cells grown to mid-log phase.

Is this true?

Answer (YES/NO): NO